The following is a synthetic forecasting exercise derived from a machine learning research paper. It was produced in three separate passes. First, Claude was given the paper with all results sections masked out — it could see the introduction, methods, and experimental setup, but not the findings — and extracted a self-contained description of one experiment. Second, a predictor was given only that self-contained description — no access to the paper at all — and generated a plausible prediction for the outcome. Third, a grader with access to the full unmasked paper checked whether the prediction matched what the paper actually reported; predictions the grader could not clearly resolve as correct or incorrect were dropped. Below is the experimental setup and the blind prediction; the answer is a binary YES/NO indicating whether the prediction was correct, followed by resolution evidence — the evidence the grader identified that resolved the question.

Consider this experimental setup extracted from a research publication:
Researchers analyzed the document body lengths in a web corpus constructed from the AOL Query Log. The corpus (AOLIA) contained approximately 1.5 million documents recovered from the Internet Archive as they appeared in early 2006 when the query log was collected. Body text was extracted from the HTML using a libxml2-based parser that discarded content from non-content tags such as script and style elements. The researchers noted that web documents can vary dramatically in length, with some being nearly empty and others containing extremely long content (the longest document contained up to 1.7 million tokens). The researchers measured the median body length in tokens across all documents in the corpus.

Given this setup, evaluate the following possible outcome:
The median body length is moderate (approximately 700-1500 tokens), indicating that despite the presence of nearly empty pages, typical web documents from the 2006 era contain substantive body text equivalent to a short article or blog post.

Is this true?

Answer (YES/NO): NO